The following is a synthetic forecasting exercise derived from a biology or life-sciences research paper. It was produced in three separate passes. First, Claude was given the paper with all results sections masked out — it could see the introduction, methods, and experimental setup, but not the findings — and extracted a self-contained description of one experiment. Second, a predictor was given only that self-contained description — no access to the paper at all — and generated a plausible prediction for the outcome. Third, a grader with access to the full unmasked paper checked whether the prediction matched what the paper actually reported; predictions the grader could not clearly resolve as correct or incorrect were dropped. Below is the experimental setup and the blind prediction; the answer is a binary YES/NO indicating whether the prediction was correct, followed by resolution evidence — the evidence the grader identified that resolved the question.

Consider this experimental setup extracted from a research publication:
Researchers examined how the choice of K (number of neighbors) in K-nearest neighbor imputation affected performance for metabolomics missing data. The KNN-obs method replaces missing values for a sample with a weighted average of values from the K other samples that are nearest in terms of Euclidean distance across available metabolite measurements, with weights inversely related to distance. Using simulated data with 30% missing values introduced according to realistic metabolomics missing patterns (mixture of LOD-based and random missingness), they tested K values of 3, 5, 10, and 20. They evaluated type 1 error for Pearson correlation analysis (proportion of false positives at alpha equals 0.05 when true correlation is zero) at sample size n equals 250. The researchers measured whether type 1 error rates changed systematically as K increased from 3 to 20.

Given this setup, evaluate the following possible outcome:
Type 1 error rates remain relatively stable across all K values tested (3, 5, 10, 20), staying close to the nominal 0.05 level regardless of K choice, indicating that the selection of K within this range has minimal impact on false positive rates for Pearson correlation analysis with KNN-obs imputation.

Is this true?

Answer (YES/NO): NO